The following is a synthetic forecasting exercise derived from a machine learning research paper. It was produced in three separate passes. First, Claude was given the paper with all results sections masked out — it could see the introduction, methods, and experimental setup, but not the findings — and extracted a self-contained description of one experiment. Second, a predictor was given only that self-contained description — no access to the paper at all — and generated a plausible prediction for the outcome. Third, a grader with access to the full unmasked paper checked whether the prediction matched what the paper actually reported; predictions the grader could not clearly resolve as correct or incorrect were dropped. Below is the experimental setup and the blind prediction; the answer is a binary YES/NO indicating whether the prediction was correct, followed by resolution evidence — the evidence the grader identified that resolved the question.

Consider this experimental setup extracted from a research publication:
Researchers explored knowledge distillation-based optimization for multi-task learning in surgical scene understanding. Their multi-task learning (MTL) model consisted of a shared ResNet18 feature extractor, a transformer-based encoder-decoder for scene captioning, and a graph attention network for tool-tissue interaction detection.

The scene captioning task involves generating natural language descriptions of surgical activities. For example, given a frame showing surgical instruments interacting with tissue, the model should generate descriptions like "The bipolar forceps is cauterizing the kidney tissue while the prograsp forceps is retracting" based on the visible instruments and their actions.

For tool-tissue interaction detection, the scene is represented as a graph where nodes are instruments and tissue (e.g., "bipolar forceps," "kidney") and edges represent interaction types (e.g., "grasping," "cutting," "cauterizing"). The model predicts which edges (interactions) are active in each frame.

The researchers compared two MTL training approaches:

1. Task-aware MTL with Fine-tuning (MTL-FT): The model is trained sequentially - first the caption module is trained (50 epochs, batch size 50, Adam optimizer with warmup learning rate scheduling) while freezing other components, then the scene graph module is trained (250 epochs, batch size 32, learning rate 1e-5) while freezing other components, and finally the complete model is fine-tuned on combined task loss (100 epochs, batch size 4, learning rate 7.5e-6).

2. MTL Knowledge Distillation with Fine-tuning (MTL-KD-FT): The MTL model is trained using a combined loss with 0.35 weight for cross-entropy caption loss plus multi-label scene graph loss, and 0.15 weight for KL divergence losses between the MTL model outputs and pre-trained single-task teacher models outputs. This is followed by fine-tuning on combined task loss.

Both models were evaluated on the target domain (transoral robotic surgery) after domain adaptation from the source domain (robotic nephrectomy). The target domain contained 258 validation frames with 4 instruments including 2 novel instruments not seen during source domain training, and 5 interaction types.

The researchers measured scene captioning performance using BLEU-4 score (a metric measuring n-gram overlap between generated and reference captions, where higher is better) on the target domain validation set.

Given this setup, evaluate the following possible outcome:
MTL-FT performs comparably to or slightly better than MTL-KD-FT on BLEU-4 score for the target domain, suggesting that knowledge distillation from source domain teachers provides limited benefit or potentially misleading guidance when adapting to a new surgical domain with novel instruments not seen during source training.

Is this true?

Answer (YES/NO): NO